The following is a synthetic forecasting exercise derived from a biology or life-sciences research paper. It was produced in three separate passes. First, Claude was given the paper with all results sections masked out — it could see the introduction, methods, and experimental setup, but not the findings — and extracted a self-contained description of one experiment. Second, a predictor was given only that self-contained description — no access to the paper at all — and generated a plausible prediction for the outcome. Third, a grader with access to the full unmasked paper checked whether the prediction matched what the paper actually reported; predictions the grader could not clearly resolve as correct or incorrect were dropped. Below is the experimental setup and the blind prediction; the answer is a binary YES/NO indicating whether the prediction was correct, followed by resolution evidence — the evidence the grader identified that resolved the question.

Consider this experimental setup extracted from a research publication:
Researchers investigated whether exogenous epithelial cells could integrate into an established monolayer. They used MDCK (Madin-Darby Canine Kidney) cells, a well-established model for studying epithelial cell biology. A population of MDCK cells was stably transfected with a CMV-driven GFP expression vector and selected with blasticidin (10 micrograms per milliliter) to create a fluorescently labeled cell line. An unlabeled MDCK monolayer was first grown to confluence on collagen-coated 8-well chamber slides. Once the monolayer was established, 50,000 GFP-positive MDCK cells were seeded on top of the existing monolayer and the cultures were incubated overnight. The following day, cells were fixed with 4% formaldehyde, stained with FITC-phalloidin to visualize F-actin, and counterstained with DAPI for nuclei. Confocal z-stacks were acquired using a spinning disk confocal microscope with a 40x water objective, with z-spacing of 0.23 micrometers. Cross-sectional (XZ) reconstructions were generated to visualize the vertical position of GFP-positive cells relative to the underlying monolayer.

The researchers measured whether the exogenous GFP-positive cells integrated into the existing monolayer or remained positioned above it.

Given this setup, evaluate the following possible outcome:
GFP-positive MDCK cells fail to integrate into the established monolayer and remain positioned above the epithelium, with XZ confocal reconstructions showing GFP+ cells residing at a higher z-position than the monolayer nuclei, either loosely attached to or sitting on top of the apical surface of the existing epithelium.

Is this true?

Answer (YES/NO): YES